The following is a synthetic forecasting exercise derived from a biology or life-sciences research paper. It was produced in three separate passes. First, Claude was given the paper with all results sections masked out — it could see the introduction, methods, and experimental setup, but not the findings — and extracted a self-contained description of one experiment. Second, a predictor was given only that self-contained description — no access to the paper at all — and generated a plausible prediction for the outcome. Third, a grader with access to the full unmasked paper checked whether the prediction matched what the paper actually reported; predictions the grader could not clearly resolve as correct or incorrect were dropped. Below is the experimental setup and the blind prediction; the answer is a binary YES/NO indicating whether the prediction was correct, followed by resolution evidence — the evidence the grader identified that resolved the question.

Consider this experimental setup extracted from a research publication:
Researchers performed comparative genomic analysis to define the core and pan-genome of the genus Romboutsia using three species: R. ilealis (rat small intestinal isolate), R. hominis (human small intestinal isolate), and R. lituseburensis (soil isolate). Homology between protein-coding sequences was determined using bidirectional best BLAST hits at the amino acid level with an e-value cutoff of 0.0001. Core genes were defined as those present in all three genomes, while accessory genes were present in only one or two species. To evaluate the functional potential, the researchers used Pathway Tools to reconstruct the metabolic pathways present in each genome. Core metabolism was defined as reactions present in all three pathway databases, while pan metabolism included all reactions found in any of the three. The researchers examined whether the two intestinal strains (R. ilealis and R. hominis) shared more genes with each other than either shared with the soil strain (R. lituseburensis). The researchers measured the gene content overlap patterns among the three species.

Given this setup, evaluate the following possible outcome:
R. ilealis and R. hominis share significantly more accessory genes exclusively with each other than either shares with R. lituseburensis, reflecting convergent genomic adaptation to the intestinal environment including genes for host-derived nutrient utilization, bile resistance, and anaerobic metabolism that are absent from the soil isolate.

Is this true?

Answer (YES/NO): NO